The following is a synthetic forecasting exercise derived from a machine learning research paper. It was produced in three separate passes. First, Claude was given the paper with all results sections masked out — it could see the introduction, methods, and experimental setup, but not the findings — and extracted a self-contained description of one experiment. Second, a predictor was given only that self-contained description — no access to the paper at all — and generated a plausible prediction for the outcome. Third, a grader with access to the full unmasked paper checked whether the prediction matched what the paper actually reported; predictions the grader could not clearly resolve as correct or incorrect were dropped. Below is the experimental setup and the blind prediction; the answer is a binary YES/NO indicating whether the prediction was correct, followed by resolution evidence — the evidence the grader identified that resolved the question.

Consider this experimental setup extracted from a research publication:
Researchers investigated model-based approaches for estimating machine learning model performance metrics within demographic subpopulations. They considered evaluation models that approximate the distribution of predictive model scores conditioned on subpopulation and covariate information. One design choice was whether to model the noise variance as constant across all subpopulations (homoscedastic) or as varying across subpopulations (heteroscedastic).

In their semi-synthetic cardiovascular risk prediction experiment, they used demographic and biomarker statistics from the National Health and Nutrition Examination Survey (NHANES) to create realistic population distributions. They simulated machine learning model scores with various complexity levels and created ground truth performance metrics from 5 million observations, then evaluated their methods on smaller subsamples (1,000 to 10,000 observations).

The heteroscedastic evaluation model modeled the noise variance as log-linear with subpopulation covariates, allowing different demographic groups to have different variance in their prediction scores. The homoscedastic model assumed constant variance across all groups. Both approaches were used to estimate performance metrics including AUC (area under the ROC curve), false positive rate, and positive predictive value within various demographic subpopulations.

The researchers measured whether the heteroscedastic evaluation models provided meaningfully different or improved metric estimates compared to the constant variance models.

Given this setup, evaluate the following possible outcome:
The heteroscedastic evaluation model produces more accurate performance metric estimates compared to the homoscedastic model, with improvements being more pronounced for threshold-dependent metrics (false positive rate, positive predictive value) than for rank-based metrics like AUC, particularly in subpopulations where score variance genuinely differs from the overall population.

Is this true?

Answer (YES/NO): NO